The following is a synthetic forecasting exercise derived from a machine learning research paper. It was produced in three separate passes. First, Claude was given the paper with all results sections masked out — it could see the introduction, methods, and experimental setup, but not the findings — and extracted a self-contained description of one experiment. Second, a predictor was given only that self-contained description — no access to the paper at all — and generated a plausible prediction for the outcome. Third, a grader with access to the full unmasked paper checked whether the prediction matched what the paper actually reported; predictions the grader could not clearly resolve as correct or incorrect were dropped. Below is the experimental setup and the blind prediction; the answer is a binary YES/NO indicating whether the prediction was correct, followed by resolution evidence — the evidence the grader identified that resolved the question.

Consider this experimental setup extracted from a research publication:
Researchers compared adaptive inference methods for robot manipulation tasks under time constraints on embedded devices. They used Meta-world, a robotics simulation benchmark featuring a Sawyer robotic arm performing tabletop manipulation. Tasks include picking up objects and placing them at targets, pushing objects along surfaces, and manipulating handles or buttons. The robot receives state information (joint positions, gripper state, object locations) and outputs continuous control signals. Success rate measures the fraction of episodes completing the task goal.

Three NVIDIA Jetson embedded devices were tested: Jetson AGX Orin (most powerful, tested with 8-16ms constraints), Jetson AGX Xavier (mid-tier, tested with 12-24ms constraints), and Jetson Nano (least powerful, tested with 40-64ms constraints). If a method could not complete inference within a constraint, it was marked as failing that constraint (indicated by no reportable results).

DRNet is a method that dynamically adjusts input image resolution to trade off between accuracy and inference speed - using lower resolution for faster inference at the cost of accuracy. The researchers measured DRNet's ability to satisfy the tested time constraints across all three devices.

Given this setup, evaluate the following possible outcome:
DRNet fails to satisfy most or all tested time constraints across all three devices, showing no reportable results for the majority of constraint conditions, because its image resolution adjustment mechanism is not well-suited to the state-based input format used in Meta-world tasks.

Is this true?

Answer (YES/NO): NO